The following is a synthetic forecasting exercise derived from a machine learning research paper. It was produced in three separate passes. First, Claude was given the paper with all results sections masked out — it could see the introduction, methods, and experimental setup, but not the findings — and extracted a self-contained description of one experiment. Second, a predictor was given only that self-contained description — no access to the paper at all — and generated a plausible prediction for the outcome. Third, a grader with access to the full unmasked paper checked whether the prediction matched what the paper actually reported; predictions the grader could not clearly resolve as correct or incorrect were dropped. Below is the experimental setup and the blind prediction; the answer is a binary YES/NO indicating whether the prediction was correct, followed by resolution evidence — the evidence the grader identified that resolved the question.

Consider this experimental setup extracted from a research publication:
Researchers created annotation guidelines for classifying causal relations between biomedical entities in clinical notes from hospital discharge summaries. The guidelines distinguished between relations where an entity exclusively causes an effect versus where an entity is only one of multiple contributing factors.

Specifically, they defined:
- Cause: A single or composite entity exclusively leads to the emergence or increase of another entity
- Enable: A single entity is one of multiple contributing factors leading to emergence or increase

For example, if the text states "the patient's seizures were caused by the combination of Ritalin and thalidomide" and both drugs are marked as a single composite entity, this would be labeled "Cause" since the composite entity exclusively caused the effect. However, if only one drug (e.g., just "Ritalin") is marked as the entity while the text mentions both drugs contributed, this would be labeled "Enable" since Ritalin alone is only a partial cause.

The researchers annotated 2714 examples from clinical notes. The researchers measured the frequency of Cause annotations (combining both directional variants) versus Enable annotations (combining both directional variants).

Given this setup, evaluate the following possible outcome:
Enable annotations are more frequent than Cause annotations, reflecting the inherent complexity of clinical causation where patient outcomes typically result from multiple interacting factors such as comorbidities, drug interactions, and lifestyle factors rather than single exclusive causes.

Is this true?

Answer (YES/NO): NO